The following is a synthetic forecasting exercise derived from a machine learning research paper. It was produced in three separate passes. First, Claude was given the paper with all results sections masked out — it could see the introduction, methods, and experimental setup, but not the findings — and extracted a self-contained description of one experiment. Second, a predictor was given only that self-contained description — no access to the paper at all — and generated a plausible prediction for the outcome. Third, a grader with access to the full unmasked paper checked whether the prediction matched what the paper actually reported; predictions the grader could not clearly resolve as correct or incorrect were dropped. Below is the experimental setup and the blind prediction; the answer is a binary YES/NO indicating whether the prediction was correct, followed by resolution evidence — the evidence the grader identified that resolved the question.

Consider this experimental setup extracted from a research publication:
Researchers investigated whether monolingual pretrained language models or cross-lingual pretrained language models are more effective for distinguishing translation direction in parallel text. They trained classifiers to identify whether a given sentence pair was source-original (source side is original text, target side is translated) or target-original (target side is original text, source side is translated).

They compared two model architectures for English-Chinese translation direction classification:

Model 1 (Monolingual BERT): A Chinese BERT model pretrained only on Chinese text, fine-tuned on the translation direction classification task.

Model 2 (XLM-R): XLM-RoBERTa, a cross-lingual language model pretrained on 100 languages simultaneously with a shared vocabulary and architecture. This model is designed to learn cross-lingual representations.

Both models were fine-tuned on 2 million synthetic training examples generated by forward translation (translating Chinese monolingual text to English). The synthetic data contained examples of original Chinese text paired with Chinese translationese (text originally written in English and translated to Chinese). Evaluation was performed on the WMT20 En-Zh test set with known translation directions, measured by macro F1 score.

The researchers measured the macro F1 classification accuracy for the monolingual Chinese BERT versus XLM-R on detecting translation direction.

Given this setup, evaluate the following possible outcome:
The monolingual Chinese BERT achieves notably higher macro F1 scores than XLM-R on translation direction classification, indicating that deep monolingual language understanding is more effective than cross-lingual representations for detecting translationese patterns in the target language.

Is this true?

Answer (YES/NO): YES